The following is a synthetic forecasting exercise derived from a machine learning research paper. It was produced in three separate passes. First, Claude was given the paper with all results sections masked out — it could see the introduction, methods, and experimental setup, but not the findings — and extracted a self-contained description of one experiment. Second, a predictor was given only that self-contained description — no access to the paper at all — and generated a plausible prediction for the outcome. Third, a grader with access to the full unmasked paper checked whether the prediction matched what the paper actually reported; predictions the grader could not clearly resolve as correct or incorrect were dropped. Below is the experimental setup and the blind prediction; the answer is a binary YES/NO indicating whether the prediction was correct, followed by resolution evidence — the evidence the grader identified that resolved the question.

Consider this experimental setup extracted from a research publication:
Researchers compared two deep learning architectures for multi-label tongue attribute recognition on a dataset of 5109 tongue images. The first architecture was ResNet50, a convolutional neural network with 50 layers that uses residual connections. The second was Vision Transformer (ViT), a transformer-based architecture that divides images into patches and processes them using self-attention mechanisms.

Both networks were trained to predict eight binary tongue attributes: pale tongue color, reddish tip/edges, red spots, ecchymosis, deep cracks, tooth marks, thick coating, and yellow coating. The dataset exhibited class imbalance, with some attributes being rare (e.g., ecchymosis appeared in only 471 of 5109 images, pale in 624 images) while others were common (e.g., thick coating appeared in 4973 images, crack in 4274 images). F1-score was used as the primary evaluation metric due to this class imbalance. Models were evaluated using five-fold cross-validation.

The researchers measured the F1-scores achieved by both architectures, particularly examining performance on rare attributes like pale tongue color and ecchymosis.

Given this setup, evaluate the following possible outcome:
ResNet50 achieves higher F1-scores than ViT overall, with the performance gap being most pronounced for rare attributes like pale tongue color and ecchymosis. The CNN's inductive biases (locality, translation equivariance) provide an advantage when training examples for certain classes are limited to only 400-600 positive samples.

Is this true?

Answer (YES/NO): YES